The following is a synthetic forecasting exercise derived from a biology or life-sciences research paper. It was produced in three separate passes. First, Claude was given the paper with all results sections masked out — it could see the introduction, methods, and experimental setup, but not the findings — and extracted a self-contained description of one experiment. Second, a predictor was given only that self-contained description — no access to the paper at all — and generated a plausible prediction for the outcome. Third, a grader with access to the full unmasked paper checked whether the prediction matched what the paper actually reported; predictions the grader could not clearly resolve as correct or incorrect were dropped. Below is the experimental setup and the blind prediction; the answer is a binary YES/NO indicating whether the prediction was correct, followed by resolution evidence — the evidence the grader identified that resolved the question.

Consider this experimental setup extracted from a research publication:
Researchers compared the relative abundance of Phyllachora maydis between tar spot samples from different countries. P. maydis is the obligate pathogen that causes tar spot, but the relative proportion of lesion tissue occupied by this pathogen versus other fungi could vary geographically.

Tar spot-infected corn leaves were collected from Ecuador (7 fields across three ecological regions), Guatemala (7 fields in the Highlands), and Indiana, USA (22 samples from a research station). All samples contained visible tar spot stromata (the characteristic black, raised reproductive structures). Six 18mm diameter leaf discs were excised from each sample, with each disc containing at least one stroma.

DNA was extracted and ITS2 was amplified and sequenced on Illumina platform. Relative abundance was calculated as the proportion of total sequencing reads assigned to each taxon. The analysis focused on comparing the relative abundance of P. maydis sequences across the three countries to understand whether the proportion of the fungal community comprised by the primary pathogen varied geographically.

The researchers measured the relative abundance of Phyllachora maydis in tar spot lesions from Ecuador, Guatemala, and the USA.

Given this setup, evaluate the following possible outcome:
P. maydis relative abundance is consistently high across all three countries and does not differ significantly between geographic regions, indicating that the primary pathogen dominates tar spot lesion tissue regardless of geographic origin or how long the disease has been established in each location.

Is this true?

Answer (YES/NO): NO